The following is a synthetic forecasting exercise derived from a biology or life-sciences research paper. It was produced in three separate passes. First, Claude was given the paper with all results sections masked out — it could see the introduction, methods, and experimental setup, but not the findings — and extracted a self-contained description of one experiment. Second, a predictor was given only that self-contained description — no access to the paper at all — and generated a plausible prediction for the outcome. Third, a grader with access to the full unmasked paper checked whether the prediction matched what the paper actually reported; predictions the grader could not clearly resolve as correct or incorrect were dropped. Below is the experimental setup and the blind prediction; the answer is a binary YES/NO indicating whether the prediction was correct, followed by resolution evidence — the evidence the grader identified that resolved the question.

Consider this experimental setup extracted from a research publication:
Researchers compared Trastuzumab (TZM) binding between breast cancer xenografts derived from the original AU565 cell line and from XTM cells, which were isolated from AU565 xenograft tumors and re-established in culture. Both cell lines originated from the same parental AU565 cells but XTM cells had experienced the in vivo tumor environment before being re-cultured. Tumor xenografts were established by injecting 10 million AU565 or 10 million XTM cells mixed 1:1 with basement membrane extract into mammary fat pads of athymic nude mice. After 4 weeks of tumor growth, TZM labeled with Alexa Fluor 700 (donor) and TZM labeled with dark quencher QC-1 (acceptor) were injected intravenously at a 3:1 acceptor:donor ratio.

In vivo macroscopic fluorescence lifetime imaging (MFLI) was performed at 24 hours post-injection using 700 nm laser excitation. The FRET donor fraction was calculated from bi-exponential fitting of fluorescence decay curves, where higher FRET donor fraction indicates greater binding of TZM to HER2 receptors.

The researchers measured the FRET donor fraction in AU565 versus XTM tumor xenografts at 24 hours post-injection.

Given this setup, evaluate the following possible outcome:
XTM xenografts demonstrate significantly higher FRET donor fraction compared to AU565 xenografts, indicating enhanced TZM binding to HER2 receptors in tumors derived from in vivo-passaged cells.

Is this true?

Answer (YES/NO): NO